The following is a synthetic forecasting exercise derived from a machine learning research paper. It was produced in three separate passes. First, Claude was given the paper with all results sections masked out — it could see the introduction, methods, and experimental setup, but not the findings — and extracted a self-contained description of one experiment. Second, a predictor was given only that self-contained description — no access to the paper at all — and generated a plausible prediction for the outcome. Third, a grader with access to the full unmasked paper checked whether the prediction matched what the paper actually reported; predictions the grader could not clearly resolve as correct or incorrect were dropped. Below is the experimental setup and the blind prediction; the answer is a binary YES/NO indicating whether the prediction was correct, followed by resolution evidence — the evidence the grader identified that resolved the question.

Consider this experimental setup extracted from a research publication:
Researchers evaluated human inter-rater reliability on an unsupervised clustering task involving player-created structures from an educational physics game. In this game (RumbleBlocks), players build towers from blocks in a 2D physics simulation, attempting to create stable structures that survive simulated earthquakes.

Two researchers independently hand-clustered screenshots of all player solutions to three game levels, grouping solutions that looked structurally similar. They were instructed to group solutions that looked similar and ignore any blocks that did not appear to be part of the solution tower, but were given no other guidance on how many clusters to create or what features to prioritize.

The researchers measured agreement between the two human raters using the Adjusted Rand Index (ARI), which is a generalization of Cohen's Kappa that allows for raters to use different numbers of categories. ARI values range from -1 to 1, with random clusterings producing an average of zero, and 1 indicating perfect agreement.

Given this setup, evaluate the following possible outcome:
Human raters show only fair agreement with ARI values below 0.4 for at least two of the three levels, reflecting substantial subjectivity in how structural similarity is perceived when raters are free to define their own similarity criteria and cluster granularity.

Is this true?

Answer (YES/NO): NO